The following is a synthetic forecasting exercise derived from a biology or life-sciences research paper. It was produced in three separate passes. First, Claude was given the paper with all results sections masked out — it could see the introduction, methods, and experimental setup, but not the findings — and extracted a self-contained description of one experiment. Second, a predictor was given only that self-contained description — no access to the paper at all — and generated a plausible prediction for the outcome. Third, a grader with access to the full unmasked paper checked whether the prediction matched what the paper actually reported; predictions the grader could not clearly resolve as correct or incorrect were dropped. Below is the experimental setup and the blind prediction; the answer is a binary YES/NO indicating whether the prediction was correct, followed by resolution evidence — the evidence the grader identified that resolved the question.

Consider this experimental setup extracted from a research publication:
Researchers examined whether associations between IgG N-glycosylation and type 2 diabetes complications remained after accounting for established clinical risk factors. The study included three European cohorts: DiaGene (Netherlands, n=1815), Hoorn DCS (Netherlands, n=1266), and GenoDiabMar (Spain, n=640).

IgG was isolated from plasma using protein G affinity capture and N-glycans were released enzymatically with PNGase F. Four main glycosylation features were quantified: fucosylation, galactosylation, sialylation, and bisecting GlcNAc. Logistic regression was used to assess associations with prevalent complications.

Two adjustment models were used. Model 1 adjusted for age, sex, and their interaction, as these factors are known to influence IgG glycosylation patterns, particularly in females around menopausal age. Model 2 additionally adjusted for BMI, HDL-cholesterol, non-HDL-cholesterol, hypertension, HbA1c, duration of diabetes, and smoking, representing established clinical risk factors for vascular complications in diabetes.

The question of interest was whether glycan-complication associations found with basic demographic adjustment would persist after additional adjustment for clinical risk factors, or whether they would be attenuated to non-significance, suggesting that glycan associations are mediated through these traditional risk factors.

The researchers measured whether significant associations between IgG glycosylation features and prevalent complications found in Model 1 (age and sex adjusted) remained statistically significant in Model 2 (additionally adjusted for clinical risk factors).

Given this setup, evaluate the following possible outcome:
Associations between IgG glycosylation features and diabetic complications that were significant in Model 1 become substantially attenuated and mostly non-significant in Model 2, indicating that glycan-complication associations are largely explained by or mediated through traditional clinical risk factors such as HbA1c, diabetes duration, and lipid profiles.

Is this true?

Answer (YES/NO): NO